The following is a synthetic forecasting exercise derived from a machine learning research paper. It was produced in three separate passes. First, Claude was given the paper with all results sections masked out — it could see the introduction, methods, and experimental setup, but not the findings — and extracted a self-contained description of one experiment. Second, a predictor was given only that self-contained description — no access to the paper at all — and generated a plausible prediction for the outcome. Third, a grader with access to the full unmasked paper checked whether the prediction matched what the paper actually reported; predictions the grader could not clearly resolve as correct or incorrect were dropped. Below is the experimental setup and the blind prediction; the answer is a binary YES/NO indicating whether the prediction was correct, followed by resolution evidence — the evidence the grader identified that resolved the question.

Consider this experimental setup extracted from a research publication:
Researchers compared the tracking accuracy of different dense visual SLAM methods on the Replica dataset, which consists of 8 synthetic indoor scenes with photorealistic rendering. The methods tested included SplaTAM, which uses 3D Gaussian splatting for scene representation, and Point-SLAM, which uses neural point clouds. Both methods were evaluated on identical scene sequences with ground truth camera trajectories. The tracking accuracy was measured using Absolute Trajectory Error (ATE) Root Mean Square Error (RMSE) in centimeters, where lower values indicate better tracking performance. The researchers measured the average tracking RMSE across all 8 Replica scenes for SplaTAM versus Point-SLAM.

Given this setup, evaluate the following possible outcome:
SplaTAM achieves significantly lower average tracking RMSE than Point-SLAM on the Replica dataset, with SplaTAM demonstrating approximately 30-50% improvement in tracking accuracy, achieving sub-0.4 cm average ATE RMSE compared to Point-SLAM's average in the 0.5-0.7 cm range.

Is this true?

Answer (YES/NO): YES